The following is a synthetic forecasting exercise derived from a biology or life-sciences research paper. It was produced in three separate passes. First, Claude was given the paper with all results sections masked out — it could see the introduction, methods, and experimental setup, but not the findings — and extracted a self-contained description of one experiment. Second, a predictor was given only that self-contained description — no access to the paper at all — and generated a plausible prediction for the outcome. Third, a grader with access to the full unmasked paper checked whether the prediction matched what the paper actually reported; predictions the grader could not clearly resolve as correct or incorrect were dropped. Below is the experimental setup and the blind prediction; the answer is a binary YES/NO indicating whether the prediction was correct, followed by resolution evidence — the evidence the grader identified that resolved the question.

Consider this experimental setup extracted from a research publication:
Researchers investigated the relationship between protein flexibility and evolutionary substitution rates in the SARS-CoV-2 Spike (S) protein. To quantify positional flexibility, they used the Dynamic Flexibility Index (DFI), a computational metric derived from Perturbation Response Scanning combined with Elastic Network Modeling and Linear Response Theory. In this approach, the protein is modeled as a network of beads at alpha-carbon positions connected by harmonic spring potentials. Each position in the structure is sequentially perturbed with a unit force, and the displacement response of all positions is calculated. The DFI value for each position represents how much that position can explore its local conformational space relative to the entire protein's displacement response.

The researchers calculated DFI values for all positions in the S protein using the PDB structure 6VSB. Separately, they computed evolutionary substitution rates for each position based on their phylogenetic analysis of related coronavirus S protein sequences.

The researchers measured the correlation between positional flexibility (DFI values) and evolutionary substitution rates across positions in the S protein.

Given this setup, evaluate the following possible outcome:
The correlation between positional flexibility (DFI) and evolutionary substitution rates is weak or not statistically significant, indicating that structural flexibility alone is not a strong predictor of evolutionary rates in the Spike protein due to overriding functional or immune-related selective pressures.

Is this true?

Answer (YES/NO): NO